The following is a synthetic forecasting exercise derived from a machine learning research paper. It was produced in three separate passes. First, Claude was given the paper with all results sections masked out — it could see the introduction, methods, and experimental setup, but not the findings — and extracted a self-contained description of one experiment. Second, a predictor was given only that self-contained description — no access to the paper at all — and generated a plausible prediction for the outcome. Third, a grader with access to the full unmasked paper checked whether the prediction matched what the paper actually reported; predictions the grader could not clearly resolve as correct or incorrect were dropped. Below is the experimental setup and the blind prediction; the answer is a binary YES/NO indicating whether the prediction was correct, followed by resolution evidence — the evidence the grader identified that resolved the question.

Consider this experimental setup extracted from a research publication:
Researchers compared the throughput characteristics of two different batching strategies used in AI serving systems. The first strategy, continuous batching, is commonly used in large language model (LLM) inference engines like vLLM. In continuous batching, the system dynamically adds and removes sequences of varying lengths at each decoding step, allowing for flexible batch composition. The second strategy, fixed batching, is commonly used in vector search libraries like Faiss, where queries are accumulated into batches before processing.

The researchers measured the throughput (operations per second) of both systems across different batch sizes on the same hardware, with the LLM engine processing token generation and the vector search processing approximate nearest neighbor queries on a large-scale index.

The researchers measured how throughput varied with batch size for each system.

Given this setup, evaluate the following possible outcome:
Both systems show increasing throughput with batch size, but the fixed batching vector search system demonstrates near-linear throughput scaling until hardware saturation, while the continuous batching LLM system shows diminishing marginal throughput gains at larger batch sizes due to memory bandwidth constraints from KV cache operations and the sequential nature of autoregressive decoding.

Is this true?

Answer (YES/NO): NO